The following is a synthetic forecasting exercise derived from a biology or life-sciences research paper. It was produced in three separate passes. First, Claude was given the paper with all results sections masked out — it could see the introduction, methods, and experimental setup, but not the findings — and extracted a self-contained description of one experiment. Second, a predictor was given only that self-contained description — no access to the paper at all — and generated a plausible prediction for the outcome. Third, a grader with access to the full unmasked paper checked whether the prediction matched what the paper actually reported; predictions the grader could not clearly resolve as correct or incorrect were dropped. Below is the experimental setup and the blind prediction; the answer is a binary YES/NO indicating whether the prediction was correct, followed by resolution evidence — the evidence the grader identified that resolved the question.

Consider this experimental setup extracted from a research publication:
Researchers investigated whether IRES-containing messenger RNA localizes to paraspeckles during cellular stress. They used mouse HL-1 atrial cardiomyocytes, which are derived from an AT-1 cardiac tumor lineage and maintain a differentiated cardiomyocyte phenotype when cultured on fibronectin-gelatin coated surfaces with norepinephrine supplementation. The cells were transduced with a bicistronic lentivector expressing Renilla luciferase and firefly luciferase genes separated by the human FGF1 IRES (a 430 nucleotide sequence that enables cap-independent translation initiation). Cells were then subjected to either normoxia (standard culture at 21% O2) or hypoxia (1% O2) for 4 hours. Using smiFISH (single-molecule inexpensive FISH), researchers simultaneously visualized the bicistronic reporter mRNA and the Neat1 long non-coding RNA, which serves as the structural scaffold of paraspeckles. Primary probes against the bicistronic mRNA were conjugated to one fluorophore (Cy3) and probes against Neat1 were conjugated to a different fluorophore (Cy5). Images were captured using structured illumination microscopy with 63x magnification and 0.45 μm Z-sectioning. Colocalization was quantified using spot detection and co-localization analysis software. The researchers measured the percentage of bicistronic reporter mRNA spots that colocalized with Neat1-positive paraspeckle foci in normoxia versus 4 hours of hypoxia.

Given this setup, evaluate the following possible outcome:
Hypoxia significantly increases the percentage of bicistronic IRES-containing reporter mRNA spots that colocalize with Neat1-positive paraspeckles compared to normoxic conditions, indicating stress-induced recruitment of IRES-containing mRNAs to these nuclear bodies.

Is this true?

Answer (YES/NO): YES